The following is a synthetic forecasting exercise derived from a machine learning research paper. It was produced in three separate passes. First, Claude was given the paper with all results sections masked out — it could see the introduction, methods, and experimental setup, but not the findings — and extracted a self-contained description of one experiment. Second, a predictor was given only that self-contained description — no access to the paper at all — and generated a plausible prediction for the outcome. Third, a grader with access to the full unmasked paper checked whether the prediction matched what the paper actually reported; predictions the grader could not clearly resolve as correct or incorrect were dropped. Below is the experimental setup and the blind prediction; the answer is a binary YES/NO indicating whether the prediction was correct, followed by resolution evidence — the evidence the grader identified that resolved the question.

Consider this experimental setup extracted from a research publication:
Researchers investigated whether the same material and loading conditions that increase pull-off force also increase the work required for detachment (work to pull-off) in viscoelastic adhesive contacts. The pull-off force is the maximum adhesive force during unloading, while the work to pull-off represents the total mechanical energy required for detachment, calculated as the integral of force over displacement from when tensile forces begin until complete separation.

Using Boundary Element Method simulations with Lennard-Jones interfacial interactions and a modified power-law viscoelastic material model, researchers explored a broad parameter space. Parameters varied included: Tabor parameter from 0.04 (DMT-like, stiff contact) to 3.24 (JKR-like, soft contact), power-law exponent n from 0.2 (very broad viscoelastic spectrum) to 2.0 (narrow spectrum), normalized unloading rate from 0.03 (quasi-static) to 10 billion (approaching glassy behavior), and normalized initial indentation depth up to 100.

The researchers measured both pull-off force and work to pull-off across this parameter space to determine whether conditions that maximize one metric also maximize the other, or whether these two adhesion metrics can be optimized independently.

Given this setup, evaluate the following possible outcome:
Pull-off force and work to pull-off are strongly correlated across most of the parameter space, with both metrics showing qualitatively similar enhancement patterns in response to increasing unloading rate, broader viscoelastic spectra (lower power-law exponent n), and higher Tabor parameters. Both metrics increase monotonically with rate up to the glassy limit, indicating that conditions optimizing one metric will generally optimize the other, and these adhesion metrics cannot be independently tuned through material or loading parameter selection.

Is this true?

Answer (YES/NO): NO